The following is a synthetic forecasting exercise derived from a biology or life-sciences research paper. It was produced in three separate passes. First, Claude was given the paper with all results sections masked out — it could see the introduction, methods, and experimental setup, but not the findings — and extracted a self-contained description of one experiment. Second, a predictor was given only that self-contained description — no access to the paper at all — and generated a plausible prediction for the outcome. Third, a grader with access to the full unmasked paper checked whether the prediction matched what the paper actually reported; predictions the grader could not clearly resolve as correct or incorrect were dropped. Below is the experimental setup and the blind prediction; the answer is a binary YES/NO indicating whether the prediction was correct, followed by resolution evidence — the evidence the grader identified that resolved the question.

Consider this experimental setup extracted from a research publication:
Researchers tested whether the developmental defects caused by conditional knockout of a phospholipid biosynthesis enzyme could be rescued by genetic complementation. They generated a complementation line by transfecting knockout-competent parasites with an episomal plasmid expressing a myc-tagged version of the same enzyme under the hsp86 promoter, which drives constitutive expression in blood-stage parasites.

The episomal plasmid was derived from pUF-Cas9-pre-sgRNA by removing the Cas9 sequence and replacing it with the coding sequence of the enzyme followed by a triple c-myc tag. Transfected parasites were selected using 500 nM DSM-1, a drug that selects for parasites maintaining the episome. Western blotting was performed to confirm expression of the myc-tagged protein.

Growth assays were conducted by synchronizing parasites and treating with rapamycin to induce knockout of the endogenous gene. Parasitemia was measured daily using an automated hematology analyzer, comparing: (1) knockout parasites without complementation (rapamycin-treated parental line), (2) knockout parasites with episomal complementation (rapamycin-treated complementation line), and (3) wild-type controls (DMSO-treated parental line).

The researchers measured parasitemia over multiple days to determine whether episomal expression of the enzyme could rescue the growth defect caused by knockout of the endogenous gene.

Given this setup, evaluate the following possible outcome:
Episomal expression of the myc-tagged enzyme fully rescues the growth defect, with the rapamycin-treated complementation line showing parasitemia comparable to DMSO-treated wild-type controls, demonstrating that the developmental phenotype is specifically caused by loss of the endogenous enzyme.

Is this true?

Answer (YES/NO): YES